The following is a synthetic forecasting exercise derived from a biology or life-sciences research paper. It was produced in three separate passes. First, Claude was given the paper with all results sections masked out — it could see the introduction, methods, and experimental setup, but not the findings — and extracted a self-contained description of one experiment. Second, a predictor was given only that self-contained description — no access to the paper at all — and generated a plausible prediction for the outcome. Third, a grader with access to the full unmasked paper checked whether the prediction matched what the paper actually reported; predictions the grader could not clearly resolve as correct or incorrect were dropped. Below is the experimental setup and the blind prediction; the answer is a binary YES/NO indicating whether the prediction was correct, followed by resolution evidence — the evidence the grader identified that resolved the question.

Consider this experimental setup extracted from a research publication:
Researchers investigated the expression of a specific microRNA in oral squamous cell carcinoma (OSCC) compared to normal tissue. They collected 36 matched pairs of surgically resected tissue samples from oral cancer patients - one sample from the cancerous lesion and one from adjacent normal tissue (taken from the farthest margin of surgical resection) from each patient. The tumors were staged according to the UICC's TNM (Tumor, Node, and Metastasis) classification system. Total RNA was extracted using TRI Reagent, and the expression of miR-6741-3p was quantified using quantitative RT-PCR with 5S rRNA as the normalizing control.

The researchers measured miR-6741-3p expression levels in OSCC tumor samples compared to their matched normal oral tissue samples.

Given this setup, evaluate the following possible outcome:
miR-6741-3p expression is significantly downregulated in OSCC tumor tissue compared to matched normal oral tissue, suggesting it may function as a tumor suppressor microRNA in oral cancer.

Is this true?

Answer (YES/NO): NO